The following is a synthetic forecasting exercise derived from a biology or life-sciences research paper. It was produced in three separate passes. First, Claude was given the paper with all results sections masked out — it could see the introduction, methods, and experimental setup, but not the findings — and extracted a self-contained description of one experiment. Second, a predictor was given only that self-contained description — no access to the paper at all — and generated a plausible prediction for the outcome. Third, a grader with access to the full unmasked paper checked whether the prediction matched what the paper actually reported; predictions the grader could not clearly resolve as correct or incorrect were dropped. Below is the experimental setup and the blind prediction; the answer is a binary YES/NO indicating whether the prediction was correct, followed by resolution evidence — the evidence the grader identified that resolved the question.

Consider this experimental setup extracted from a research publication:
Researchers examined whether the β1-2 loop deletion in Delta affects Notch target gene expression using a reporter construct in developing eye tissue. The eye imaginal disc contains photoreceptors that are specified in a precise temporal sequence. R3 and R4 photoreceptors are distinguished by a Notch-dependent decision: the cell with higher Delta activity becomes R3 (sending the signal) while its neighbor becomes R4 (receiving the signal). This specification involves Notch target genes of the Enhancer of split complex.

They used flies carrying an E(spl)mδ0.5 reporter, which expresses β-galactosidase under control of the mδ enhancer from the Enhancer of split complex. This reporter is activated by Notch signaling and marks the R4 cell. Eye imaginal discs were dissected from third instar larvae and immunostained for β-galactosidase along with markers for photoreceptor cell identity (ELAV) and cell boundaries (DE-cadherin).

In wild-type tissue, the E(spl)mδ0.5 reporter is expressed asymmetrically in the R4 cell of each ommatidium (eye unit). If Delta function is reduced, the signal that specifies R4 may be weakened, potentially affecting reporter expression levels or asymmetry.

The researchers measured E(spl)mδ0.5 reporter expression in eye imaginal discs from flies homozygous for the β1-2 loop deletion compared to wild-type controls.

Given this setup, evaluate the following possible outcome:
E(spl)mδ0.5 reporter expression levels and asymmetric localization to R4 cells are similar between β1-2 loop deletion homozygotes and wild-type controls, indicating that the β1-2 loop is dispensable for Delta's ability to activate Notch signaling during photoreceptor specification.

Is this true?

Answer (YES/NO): YES